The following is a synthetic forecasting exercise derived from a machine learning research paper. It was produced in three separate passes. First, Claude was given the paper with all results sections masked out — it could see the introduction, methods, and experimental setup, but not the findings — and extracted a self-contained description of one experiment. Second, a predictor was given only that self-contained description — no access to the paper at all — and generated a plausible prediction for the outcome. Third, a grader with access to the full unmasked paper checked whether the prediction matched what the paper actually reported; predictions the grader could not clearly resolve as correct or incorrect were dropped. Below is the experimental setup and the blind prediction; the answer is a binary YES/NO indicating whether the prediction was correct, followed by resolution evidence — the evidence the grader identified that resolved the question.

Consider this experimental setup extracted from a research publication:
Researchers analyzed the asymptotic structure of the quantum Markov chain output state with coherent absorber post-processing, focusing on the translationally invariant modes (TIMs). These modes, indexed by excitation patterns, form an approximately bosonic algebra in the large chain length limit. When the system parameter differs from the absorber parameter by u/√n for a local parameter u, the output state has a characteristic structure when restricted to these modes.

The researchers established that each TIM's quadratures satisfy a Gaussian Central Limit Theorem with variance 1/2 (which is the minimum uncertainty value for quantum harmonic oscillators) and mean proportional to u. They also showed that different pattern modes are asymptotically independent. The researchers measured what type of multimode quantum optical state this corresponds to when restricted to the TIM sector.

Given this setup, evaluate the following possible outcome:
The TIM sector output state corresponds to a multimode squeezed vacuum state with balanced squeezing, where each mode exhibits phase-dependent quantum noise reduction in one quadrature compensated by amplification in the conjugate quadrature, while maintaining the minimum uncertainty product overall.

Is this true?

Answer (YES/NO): NO